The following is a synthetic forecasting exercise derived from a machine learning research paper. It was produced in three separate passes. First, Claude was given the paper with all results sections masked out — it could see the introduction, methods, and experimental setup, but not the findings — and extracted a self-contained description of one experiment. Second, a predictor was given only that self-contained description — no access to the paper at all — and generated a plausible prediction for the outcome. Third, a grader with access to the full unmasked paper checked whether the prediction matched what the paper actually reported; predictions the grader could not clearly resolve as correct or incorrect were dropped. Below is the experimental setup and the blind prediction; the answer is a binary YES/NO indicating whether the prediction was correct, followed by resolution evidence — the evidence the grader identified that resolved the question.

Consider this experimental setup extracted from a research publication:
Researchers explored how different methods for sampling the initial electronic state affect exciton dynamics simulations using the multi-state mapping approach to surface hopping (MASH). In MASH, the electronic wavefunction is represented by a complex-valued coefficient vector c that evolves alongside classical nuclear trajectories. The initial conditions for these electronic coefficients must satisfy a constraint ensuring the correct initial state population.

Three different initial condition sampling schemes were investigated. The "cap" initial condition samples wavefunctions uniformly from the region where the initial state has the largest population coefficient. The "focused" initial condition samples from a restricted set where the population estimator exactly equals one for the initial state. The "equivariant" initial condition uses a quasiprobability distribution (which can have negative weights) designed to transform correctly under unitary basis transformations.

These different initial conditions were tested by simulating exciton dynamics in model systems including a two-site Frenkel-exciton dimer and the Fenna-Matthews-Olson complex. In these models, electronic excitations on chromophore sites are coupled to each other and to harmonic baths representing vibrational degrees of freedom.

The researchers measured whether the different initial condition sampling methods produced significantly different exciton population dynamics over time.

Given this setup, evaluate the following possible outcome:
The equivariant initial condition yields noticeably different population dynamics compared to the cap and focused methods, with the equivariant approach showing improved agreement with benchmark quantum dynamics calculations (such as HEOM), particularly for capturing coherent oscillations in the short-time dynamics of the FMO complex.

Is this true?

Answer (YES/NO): NO